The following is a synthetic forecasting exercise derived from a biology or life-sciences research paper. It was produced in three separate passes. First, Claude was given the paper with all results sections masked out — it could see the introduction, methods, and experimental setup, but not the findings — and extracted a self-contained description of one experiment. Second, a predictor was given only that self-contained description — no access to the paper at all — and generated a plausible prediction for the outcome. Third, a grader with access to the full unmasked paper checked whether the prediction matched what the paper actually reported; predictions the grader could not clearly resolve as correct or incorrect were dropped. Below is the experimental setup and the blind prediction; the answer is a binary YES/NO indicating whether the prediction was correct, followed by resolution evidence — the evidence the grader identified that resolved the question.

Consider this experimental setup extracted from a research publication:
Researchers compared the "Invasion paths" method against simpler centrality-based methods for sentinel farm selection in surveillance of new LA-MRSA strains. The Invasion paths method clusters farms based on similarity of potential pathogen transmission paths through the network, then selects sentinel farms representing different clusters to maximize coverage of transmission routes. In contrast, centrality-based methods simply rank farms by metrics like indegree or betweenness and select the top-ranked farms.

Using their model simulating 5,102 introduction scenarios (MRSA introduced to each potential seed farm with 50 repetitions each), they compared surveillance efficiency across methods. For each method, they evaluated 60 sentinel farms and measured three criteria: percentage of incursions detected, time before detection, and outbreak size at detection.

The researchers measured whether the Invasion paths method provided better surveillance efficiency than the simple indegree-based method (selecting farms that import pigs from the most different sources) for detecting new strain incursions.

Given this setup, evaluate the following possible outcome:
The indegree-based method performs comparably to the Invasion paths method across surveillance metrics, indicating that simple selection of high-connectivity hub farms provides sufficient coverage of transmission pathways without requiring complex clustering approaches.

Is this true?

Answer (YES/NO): NO